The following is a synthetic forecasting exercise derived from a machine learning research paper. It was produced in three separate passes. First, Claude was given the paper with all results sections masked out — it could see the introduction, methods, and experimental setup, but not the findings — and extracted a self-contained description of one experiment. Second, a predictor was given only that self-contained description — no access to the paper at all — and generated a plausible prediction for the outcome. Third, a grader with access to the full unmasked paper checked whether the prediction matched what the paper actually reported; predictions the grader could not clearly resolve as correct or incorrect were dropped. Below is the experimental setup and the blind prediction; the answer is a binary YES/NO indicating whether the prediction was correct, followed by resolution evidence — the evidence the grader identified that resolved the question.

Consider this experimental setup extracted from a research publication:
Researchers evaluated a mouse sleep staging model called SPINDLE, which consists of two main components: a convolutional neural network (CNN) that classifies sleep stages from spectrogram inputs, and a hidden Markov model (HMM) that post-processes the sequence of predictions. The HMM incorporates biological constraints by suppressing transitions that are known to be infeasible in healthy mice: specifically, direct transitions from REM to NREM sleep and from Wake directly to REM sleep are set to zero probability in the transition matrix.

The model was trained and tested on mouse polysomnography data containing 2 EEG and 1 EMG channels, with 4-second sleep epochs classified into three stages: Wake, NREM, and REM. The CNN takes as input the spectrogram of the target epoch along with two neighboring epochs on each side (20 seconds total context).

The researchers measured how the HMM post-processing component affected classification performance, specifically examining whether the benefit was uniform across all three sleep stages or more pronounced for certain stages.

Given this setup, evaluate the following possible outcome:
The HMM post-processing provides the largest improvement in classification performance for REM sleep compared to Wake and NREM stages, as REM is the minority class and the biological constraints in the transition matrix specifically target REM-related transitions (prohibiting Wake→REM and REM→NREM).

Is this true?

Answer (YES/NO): YES